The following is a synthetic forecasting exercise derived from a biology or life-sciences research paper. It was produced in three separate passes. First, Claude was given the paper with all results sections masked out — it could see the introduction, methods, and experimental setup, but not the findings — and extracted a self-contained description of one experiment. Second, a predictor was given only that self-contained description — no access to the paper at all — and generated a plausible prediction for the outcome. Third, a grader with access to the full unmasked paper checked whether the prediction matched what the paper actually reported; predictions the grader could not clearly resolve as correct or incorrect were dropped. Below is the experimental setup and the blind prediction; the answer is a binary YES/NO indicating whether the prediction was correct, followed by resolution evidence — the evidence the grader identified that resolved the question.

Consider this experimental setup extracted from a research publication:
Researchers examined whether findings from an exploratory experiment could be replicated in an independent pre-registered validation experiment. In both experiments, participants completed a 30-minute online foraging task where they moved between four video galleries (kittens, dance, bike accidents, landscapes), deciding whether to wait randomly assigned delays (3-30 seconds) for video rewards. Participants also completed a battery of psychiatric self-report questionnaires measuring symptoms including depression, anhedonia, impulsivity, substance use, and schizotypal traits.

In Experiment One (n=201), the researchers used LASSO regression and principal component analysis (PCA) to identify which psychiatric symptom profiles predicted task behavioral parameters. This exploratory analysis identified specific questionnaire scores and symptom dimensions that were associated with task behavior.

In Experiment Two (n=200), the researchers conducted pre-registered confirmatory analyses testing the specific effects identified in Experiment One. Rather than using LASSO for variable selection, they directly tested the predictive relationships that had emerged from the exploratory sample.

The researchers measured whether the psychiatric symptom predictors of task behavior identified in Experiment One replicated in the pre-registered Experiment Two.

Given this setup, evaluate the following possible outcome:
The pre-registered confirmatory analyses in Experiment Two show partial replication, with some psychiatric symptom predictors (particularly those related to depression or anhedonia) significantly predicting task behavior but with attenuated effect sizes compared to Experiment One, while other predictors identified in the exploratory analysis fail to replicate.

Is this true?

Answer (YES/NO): NO